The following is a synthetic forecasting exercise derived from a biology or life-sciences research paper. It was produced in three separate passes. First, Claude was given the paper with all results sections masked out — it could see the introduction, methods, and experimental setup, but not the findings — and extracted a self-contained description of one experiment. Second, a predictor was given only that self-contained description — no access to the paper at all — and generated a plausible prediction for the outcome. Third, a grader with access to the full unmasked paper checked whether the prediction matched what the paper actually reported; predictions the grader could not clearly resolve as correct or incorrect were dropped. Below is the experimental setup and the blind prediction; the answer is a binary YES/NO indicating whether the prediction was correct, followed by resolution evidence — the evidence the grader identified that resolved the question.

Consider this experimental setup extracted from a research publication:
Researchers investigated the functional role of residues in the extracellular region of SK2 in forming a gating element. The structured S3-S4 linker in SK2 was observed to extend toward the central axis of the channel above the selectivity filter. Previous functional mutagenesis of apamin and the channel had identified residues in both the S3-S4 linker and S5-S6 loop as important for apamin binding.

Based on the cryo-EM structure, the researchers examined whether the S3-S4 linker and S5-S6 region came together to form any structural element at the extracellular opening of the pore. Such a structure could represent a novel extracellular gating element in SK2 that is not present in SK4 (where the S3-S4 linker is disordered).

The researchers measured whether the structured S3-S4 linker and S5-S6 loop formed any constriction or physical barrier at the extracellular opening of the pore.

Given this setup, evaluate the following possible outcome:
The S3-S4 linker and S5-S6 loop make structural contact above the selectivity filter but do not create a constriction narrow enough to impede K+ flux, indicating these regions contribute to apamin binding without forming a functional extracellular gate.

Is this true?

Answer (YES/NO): NO